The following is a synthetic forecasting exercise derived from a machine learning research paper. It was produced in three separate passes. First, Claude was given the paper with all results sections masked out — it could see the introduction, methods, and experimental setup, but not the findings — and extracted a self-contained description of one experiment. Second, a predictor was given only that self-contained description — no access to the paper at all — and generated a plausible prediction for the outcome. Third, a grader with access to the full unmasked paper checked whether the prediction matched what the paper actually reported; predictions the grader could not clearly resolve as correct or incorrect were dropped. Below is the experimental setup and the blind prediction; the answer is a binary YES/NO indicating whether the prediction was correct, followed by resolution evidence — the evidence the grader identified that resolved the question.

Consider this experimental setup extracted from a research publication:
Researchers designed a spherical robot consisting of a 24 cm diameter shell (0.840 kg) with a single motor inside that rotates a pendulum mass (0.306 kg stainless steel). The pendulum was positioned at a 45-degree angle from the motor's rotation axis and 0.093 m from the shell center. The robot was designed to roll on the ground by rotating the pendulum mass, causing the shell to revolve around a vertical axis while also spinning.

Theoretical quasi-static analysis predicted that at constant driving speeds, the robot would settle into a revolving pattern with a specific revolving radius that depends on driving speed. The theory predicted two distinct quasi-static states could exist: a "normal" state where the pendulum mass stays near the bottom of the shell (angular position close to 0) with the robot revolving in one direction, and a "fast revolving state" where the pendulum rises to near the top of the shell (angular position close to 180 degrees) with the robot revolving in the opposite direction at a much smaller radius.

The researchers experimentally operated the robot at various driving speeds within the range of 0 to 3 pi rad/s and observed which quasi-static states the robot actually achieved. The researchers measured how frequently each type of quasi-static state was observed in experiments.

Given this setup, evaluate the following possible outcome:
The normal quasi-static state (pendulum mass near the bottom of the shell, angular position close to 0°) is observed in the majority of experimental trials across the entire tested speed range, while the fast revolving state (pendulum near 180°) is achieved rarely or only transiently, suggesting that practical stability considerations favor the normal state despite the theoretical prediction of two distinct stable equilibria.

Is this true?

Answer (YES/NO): YES